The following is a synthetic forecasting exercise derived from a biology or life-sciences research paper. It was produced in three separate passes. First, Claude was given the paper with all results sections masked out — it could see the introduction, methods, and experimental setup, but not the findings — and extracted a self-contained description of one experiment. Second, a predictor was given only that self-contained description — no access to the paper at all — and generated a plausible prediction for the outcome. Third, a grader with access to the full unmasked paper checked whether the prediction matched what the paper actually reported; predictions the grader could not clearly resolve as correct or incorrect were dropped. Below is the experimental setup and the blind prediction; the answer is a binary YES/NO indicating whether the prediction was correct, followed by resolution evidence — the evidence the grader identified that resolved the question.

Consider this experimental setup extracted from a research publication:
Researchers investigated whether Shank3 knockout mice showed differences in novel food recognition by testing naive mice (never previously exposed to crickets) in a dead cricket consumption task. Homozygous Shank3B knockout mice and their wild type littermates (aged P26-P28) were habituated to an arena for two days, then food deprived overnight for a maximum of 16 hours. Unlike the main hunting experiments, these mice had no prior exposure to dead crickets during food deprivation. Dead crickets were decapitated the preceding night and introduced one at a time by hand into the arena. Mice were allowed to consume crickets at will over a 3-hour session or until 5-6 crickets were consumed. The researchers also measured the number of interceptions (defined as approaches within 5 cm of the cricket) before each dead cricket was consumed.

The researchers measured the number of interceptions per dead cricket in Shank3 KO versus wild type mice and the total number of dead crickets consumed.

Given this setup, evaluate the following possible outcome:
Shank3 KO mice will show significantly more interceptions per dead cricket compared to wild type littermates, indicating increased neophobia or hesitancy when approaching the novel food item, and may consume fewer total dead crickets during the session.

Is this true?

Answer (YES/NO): NO